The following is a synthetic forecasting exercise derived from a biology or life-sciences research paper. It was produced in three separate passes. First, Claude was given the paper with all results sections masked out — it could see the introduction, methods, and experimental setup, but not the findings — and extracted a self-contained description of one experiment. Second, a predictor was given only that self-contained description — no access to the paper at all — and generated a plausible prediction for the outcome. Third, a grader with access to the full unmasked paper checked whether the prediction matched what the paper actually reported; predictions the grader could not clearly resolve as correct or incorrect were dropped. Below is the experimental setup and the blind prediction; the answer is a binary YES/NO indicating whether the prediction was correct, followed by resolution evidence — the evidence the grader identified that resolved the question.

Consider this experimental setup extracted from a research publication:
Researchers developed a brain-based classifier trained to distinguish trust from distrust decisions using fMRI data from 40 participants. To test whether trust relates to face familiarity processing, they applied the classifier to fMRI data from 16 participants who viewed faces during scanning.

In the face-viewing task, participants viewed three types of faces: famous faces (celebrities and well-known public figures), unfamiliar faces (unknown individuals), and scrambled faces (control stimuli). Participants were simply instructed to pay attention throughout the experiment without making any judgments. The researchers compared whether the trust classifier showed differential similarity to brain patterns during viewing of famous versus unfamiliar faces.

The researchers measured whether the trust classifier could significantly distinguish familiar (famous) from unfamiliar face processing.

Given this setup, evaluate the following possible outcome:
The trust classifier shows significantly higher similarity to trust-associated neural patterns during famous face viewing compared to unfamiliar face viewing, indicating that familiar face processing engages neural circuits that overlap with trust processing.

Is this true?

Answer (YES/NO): NO